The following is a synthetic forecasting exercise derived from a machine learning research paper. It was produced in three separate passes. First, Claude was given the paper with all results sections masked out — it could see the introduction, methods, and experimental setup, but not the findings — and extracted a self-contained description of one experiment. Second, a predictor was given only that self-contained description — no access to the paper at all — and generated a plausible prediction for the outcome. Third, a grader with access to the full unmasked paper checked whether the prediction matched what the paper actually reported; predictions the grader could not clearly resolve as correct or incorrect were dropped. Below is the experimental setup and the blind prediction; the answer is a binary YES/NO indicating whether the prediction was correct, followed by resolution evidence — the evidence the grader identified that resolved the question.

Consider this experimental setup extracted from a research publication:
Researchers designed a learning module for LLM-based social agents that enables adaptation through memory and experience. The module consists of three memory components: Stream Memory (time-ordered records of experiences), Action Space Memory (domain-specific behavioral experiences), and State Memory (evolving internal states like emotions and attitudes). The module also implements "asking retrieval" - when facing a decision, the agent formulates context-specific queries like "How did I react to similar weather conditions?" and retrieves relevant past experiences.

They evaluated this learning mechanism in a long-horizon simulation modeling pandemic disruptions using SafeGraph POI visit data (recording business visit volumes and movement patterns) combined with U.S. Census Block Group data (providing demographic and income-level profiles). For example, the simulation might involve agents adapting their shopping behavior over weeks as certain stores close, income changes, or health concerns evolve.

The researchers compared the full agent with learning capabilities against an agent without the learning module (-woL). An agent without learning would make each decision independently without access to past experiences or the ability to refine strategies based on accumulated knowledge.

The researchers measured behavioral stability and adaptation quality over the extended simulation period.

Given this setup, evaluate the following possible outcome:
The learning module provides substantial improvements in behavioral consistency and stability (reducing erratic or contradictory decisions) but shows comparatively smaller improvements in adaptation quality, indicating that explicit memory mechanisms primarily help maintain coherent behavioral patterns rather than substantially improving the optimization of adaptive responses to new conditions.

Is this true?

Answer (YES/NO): NO